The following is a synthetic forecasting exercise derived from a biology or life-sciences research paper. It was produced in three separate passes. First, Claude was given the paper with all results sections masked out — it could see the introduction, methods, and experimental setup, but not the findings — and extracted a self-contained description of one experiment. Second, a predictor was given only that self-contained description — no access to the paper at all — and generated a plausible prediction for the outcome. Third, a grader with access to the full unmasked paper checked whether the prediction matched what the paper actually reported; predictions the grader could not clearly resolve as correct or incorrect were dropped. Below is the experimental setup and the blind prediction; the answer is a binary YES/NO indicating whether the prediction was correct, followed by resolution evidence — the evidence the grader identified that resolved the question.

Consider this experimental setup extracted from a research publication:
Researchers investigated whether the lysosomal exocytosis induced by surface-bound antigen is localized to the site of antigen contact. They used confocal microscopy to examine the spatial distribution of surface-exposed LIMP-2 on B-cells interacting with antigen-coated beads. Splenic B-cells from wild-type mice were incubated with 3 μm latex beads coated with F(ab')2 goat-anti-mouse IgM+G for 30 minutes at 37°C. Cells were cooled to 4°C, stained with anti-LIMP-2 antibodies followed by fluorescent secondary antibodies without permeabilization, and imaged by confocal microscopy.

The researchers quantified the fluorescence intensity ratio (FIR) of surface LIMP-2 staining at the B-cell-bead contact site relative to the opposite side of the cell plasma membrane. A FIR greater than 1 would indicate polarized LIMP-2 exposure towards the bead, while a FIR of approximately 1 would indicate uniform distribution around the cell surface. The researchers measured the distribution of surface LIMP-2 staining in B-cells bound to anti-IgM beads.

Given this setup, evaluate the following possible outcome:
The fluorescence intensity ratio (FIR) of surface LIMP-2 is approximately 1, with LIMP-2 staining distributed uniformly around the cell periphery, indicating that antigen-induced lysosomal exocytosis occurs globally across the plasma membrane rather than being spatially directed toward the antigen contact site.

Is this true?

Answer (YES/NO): NO